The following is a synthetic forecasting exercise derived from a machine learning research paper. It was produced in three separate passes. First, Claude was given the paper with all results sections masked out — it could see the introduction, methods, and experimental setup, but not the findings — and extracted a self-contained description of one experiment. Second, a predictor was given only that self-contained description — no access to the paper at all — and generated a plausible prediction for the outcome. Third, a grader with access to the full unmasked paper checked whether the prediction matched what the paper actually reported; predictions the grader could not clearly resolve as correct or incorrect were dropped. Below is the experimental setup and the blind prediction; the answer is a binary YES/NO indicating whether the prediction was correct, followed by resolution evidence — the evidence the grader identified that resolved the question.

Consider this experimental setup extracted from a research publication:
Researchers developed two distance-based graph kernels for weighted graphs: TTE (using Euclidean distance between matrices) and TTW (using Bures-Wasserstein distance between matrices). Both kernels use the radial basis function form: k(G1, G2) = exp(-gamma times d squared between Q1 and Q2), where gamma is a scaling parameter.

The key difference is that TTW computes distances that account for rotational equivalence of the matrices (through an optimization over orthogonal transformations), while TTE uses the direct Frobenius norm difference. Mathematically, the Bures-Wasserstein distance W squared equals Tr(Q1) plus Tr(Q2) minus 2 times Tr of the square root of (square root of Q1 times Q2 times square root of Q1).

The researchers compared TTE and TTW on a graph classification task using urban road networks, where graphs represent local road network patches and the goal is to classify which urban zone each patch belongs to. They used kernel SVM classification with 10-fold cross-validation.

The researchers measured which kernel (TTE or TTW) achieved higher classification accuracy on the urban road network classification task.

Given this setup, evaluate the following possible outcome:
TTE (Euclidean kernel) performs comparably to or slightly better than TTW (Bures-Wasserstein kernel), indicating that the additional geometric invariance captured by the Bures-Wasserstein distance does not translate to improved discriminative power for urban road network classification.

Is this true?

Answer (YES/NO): NO